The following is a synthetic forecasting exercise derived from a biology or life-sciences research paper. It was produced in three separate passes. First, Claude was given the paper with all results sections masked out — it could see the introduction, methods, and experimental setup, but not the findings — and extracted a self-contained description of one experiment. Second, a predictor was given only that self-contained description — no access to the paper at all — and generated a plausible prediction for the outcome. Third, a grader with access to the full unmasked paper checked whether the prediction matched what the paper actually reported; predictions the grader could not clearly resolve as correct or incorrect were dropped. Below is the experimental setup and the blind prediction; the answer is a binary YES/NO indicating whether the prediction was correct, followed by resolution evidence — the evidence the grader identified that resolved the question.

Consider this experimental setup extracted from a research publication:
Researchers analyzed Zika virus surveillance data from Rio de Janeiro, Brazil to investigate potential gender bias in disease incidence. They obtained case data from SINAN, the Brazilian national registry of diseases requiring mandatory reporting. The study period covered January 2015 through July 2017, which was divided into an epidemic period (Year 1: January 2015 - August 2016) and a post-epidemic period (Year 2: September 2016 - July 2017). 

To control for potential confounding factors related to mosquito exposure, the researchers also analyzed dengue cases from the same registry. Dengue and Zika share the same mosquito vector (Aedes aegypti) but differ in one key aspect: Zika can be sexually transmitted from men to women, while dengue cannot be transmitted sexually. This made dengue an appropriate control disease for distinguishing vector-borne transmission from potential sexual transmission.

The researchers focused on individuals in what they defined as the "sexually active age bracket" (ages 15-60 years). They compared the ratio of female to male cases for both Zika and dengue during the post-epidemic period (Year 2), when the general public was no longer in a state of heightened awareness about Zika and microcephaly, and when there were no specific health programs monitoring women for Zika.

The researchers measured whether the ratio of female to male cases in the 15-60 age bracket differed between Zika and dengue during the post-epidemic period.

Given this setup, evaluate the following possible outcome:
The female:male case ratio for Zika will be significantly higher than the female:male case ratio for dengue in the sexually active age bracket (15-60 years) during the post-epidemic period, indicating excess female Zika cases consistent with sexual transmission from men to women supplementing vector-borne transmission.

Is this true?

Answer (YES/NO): YES